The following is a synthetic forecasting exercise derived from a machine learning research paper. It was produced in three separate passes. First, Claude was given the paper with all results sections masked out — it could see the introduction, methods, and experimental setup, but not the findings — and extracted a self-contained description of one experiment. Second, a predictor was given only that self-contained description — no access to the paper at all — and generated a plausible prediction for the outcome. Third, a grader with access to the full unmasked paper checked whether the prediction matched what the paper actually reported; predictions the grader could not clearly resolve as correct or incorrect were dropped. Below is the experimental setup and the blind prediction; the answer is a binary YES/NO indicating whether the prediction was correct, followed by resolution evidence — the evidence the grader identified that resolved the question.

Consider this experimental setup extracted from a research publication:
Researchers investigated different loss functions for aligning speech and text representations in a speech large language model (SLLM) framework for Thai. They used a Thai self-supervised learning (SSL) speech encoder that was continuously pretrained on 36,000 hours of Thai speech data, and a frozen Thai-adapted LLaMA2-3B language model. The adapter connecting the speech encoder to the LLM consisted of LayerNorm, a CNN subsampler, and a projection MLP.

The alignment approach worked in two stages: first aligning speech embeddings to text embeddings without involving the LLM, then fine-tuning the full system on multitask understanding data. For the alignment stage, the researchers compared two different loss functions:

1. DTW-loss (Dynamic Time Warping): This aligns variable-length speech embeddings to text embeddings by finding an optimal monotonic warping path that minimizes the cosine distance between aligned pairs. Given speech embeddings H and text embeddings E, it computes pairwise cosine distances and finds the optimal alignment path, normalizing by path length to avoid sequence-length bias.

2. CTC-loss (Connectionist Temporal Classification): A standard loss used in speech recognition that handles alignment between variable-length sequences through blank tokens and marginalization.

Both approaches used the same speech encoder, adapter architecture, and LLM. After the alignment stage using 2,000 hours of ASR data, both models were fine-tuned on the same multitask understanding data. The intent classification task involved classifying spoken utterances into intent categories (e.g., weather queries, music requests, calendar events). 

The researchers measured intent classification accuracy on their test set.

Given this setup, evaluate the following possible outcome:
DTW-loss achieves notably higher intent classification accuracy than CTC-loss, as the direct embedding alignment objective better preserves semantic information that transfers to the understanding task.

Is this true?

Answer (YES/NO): NO